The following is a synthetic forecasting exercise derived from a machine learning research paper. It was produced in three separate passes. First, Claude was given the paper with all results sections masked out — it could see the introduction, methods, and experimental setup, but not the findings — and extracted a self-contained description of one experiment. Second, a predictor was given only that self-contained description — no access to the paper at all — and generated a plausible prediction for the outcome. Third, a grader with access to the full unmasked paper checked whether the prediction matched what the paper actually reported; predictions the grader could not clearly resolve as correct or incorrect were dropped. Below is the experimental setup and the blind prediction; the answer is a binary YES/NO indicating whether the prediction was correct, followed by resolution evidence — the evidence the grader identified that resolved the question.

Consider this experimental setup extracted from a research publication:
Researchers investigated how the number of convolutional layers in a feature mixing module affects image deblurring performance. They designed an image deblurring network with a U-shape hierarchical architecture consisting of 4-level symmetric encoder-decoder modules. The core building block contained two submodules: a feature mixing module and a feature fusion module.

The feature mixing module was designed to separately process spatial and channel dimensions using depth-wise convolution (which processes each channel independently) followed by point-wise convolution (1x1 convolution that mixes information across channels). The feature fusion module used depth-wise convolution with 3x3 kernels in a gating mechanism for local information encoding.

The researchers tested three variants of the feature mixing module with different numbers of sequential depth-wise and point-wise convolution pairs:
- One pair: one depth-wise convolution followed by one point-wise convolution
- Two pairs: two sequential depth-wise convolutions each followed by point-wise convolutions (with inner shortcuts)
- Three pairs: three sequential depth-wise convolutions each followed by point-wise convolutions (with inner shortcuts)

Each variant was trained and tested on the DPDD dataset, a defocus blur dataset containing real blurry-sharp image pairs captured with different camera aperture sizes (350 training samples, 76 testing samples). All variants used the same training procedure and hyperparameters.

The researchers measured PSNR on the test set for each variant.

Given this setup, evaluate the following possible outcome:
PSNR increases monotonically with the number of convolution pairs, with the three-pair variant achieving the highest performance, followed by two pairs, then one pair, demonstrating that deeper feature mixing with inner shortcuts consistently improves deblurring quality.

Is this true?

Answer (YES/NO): NO